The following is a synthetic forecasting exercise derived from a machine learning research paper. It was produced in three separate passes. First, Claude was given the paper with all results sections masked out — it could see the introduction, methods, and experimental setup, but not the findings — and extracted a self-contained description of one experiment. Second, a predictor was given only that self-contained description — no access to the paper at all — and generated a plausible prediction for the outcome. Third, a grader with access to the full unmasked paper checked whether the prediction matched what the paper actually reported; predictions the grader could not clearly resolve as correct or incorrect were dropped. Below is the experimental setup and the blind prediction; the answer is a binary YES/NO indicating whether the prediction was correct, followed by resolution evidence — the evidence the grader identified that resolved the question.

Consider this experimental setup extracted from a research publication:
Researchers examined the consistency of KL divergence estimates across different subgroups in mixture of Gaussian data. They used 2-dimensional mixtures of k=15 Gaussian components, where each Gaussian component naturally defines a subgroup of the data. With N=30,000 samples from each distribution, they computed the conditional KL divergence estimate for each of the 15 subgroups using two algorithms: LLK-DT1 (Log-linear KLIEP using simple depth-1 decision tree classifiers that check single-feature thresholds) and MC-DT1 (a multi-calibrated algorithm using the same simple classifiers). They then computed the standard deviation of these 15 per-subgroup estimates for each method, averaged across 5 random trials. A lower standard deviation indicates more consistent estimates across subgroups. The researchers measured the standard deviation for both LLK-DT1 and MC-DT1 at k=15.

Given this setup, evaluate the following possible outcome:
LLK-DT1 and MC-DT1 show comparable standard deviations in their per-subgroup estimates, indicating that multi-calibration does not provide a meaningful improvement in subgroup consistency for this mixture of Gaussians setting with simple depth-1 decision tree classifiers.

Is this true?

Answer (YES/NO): YES